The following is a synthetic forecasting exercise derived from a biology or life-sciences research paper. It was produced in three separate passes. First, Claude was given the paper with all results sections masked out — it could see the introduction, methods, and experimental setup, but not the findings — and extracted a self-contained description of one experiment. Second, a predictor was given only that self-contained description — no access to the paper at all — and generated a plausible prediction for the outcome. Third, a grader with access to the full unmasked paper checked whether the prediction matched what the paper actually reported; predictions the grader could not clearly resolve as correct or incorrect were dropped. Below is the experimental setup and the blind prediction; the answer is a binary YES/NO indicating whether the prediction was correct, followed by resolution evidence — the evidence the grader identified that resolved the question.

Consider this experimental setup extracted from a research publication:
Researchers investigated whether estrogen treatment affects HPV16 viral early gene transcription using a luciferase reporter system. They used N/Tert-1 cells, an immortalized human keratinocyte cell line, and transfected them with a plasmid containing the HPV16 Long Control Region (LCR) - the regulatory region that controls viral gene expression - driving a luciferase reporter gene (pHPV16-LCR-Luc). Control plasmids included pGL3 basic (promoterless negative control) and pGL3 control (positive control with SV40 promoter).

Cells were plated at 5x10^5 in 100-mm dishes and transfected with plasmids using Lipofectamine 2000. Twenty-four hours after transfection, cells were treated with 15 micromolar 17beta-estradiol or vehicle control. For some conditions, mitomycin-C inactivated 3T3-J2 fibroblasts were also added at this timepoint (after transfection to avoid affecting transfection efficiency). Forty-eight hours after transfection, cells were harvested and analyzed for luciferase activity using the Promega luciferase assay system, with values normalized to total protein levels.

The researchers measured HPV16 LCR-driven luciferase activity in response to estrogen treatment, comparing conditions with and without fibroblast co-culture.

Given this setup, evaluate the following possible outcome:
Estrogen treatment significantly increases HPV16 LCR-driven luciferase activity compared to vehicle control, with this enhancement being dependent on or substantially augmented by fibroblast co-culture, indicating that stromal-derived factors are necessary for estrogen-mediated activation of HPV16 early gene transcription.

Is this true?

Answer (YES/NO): NO